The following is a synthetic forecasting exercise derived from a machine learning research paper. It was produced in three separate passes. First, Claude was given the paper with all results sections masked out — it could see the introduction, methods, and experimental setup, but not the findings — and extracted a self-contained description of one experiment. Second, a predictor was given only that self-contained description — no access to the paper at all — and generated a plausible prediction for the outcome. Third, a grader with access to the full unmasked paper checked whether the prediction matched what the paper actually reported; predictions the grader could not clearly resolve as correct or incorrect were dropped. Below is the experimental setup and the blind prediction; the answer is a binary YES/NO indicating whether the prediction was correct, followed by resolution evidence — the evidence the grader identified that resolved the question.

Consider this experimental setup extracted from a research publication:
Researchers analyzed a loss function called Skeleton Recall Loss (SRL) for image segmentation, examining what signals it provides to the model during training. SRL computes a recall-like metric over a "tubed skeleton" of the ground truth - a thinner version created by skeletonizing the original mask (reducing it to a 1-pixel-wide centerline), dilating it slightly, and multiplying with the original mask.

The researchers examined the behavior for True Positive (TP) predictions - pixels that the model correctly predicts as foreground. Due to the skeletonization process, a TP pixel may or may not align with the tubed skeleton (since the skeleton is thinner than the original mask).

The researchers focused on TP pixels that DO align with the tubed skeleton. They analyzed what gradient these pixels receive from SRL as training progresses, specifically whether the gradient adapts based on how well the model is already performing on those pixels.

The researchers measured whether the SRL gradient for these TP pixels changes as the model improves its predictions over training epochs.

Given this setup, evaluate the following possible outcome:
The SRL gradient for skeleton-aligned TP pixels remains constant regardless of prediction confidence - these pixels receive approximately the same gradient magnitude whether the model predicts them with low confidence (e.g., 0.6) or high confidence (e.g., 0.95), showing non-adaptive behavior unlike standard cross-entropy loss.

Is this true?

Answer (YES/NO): YES